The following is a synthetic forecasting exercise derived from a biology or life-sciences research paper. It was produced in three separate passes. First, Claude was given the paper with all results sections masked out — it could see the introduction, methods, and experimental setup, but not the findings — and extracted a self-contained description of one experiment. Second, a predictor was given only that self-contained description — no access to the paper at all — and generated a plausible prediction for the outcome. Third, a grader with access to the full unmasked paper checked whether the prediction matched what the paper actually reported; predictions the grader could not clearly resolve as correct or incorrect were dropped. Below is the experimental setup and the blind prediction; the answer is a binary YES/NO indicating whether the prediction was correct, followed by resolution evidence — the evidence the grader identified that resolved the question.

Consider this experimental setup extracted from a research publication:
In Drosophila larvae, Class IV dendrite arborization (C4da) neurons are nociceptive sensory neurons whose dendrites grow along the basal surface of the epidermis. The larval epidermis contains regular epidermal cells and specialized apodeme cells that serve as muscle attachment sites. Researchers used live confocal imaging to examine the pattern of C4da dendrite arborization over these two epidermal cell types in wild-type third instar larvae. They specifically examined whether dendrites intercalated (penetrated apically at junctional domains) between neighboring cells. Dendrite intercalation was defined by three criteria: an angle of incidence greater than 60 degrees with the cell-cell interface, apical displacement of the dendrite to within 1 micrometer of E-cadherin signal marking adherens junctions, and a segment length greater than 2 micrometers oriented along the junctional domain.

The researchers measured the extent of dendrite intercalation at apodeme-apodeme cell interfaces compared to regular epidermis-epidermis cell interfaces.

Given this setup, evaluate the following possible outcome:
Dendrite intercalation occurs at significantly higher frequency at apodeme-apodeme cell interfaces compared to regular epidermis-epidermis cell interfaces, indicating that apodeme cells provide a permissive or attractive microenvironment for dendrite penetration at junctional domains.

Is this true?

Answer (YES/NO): YES